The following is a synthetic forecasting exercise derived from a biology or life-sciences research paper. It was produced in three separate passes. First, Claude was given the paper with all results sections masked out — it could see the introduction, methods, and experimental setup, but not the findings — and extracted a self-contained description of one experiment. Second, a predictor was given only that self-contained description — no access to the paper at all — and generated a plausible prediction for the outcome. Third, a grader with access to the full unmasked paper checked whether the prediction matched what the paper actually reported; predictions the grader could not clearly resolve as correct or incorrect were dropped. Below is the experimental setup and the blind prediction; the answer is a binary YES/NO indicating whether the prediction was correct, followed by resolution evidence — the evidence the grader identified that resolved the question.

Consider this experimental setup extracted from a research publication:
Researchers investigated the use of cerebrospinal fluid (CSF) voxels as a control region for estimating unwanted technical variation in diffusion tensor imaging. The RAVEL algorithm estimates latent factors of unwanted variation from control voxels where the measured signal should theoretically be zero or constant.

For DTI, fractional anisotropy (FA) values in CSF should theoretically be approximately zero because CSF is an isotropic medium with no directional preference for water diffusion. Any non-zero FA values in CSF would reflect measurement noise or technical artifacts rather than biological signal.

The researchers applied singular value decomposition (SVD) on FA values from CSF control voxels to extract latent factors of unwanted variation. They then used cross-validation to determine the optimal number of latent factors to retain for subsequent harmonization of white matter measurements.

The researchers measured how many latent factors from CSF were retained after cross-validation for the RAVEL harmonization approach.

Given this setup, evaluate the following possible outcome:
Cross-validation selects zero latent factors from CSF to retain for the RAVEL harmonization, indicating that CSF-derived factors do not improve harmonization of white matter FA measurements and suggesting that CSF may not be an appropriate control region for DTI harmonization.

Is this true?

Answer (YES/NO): NO